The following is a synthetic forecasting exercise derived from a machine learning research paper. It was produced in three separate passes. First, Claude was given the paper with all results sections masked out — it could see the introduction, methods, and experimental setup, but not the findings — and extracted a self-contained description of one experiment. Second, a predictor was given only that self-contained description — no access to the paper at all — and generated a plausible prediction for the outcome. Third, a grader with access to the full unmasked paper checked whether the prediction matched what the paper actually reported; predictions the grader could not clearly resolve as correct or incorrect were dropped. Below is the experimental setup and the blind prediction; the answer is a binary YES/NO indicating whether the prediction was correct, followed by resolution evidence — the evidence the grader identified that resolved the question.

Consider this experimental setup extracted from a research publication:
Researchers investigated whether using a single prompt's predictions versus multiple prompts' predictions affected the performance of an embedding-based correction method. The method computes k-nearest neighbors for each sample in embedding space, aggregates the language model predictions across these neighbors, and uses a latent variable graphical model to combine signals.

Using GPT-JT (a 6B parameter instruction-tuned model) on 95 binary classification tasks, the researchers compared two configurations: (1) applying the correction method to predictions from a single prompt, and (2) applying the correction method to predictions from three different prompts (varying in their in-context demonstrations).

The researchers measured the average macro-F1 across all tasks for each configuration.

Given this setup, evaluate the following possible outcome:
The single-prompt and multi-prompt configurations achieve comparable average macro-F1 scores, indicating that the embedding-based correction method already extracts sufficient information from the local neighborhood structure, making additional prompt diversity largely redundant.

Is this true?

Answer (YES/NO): NO